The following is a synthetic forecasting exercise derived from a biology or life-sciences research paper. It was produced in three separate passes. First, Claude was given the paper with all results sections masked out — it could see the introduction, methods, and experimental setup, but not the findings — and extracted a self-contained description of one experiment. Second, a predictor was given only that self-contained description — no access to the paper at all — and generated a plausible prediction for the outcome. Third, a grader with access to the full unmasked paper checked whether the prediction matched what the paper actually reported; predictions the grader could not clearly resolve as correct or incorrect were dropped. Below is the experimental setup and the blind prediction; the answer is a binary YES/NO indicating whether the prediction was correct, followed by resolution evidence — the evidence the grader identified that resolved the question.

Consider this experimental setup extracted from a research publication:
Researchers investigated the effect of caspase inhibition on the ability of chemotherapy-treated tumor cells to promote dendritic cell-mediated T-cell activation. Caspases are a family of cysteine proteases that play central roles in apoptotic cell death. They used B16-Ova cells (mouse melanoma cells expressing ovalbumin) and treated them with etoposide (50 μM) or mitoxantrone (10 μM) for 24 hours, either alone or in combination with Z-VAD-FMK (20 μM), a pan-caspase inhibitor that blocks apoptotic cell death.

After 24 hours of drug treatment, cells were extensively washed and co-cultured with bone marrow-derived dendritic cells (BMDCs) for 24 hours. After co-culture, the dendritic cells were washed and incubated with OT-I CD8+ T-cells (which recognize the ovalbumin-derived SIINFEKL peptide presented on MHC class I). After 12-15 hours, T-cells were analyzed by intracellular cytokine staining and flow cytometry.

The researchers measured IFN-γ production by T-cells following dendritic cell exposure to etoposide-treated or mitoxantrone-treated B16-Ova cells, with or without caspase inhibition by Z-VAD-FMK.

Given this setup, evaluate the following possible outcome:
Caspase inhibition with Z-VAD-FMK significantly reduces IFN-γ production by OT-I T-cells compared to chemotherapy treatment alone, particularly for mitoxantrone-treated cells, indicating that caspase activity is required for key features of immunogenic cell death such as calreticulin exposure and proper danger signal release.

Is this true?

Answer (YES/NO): NO